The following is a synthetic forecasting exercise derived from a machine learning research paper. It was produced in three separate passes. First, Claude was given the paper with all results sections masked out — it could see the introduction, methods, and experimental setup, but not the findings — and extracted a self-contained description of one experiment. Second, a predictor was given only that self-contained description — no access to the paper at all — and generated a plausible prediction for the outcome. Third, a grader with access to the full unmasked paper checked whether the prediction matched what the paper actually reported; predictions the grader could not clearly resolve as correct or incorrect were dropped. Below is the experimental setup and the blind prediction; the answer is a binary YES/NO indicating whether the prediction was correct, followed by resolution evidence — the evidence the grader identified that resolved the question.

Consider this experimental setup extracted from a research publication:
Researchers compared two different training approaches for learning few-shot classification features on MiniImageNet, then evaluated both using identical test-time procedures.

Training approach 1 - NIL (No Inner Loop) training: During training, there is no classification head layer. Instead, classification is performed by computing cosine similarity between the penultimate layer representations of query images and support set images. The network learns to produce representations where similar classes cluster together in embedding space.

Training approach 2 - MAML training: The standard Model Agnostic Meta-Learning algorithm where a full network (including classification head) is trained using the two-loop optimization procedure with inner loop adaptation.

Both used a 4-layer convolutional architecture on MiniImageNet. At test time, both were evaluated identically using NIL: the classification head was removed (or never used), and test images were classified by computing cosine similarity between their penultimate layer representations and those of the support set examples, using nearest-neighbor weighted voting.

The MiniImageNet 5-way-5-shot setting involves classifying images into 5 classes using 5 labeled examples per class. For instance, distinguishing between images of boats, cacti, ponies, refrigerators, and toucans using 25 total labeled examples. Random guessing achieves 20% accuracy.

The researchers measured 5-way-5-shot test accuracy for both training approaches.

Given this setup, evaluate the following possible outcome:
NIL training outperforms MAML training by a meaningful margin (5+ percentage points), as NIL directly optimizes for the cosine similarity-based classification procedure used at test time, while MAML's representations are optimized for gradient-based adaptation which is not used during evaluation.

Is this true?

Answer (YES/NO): NO